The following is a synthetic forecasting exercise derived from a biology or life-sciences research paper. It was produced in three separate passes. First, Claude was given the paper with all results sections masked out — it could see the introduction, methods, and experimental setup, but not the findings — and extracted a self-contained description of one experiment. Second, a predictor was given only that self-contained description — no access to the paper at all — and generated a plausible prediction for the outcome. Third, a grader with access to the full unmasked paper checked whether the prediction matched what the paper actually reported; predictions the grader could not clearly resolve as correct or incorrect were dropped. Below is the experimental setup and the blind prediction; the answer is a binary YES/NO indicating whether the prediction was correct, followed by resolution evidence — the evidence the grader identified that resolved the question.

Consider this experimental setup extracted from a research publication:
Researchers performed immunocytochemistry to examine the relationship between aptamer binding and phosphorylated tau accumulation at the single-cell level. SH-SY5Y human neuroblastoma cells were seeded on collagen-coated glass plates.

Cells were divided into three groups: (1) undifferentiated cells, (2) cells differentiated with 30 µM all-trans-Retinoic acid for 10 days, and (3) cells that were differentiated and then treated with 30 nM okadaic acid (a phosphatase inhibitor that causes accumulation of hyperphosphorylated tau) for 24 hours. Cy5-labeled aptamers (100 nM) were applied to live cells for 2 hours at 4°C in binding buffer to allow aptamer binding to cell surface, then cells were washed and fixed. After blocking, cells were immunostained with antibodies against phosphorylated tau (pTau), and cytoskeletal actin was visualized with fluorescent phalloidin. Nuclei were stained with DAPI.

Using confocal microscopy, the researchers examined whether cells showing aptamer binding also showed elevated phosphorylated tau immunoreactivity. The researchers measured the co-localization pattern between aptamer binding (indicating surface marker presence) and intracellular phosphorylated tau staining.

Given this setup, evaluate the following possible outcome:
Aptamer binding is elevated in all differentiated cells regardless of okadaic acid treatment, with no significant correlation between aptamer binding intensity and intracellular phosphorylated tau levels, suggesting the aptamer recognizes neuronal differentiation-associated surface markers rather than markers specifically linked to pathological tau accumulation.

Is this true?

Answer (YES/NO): NO